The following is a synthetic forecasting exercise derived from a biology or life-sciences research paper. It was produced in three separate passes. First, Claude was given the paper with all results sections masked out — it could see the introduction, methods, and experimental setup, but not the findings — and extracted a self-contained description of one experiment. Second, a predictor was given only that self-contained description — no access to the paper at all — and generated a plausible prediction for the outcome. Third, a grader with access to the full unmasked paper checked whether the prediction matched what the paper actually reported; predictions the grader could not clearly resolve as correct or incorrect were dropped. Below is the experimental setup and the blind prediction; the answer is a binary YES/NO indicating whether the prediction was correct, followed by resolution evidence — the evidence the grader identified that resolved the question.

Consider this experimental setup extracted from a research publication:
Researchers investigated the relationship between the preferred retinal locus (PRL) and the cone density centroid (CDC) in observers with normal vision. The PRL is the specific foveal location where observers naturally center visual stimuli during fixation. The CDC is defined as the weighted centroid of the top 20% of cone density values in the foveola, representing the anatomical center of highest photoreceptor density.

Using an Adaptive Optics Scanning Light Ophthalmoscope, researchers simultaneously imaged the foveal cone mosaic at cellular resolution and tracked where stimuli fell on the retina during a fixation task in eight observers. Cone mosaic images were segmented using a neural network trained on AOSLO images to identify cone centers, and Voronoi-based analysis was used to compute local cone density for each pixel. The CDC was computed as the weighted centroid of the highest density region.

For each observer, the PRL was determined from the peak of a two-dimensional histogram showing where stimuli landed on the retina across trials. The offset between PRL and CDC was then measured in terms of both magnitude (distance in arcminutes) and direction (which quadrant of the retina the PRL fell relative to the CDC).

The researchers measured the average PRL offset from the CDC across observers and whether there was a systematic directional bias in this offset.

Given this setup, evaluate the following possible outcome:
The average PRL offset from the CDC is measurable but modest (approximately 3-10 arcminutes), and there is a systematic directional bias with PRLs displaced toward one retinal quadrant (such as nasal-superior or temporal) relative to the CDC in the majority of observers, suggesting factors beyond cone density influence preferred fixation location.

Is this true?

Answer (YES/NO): YES